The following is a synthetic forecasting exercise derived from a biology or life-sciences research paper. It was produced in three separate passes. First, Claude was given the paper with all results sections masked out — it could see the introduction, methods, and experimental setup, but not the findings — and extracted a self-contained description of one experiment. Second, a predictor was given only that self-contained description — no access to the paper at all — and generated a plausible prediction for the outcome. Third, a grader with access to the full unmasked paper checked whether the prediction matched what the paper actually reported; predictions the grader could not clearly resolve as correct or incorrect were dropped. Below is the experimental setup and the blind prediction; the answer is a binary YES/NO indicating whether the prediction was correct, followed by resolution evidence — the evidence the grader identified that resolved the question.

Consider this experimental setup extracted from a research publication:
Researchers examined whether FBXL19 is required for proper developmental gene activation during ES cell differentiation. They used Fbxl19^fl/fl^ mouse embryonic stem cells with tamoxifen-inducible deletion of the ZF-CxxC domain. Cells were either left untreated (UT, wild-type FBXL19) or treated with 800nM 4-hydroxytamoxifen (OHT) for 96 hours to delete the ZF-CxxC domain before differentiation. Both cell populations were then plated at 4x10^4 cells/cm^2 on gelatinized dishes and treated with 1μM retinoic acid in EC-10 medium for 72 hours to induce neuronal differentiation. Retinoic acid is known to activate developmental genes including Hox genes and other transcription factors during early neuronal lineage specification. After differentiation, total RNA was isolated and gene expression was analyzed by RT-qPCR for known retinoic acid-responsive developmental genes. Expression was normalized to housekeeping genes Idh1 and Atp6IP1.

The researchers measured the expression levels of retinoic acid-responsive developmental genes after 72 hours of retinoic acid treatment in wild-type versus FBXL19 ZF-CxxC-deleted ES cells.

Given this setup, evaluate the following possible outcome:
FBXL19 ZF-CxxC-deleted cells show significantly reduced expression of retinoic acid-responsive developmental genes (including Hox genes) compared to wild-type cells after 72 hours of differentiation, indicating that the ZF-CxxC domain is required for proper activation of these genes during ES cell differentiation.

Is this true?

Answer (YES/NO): YES